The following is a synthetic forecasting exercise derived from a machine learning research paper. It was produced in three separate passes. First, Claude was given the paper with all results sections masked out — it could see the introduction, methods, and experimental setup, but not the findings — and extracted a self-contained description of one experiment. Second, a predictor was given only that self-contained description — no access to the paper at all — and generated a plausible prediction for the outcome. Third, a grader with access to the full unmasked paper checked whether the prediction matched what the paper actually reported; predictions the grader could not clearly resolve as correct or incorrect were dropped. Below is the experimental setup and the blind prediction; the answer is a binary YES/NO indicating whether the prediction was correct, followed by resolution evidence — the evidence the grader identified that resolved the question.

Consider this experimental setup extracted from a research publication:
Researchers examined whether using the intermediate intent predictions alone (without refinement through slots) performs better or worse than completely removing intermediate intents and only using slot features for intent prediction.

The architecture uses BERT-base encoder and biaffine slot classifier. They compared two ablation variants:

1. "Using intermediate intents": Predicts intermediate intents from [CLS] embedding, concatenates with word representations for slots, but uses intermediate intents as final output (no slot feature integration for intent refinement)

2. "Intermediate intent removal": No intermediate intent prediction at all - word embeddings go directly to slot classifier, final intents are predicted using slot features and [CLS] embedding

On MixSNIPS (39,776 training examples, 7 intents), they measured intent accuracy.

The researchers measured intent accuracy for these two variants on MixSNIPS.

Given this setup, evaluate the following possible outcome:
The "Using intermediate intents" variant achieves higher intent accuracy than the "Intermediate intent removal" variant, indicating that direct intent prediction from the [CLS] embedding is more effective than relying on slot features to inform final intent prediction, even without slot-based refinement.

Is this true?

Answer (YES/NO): YES